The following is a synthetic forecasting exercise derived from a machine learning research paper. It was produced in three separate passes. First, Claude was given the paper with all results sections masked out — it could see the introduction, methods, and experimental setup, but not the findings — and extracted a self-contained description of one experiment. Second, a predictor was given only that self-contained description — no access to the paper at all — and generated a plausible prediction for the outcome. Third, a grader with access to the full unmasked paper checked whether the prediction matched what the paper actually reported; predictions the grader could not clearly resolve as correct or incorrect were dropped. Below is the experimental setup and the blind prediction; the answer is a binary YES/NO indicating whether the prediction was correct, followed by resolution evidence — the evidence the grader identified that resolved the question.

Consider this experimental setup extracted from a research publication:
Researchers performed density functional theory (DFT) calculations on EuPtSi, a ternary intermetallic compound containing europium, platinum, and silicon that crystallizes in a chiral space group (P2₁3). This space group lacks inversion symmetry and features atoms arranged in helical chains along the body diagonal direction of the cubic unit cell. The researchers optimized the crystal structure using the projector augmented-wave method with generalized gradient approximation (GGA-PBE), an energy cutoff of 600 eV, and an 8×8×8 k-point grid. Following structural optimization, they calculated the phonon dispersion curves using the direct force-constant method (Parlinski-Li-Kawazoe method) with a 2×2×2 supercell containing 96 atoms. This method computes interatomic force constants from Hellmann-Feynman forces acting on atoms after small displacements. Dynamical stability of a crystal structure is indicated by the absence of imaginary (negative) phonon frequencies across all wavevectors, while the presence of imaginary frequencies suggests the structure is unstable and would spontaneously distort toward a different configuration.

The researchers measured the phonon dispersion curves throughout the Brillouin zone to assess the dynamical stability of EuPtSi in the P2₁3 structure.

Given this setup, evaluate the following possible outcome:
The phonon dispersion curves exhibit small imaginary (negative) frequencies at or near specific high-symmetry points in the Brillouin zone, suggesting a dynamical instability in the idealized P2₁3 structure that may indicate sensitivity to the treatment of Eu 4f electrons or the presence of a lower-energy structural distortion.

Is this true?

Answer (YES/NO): NO